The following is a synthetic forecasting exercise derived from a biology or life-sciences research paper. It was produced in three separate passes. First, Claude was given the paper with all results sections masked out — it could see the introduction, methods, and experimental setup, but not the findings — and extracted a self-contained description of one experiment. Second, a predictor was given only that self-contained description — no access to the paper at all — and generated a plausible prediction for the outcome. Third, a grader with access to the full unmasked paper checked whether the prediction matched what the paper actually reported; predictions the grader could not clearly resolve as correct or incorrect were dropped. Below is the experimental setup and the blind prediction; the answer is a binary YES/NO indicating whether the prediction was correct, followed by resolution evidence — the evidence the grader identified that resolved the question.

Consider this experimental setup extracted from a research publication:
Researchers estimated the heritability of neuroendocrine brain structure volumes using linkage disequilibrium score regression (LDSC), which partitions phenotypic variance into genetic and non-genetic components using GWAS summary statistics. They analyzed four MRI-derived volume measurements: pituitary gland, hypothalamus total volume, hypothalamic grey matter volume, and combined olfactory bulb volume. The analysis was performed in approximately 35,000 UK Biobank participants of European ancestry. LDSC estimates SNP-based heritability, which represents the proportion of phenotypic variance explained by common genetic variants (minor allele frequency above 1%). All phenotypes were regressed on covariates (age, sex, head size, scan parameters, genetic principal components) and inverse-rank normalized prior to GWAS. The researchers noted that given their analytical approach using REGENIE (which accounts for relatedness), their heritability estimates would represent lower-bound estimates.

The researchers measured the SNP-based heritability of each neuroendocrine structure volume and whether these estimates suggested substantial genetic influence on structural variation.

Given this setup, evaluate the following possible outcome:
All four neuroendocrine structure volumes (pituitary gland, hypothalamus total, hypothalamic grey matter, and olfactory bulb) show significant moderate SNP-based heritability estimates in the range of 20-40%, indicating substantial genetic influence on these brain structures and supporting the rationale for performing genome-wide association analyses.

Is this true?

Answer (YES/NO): NO